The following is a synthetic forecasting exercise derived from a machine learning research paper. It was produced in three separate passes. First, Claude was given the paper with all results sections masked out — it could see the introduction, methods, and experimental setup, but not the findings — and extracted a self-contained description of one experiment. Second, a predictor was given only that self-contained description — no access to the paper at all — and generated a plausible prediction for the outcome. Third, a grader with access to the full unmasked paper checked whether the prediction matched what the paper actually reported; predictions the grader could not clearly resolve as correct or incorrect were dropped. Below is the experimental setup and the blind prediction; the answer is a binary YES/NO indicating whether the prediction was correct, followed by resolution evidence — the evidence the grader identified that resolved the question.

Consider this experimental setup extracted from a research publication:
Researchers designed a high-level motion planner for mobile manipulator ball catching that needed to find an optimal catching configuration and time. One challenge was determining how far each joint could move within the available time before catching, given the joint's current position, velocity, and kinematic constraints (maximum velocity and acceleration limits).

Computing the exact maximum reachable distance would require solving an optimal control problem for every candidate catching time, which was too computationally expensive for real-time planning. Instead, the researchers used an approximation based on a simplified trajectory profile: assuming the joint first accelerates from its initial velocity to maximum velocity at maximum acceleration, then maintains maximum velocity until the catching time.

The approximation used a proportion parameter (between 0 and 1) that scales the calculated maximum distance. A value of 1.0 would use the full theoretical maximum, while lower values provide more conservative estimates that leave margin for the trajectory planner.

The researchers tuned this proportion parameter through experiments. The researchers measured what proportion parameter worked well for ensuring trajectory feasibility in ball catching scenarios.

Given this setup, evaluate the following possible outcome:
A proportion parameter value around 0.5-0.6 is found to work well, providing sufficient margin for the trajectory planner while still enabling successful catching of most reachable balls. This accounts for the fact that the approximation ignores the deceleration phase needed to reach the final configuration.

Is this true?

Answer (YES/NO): NO